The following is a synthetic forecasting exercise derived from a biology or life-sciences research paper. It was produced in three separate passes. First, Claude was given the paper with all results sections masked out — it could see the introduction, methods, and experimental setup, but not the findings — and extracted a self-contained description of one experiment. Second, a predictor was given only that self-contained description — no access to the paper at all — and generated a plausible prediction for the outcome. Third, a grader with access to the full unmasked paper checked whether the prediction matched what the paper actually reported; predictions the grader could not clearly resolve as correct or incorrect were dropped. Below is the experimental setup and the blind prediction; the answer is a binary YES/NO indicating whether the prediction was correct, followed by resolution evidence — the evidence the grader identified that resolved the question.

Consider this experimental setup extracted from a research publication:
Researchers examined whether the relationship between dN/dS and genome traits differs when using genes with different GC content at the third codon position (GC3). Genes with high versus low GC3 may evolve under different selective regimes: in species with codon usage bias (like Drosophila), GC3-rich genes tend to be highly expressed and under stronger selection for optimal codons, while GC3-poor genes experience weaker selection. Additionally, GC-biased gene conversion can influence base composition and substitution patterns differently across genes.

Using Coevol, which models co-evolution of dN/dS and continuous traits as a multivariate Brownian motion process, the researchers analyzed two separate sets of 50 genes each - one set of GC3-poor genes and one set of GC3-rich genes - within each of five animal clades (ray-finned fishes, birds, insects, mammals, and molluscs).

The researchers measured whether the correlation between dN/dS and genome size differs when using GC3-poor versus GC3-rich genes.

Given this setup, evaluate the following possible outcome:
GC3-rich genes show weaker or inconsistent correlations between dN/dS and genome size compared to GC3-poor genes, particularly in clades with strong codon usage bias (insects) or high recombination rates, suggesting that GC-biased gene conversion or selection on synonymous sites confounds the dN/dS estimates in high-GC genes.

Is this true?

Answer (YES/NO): YES